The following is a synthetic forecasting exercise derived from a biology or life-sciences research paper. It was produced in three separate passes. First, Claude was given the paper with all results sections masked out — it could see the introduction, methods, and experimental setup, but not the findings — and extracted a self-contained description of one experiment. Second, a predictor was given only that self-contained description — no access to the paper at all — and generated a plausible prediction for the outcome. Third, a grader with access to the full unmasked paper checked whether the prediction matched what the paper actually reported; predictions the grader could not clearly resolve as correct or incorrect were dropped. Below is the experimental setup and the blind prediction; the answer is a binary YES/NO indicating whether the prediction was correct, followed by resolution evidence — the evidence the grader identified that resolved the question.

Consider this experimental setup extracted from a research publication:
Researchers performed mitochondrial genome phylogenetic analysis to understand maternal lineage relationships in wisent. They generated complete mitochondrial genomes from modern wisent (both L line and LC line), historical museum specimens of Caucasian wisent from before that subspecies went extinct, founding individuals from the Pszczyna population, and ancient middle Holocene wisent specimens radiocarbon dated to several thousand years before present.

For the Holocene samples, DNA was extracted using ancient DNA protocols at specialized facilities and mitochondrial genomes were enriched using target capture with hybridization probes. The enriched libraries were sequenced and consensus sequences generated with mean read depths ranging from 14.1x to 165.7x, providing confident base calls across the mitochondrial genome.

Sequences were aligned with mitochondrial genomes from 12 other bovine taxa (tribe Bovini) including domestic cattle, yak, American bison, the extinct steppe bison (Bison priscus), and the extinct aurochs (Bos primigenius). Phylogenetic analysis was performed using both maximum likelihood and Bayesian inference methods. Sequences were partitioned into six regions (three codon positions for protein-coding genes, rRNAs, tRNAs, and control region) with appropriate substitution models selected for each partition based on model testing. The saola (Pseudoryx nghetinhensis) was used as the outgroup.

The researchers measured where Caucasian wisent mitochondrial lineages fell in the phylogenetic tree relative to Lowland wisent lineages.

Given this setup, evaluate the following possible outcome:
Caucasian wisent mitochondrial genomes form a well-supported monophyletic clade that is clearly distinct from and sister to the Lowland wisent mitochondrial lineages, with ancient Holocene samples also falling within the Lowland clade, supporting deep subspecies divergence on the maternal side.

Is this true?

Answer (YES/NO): NO